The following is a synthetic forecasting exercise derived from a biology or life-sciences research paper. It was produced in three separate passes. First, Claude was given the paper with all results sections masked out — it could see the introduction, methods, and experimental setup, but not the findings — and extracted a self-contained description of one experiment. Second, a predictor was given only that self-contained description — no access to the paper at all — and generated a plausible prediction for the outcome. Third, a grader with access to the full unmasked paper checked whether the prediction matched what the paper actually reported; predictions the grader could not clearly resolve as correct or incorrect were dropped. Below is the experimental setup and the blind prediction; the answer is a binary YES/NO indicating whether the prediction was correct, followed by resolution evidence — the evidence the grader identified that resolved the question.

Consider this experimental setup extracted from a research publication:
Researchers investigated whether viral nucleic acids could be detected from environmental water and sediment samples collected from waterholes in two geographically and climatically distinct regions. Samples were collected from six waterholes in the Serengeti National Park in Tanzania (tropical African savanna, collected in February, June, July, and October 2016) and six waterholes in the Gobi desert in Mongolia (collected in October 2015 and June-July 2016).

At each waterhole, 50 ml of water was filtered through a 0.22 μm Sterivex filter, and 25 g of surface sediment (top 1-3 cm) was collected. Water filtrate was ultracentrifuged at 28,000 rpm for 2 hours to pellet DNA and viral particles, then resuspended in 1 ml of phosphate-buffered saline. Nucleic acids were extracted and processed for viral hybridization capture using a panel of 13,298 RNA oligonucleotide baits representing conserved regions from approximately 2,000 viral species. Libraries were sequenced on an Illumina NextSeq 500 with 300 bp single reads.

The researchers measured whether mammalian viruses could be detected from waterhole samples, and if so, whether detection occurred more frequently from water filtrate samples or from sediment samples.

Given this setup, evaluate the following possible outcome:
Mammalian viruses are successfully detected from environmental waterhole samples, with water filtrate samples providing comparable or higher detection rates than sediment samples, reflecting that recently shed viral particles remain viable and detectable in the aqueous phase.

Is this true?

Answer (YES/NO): NO